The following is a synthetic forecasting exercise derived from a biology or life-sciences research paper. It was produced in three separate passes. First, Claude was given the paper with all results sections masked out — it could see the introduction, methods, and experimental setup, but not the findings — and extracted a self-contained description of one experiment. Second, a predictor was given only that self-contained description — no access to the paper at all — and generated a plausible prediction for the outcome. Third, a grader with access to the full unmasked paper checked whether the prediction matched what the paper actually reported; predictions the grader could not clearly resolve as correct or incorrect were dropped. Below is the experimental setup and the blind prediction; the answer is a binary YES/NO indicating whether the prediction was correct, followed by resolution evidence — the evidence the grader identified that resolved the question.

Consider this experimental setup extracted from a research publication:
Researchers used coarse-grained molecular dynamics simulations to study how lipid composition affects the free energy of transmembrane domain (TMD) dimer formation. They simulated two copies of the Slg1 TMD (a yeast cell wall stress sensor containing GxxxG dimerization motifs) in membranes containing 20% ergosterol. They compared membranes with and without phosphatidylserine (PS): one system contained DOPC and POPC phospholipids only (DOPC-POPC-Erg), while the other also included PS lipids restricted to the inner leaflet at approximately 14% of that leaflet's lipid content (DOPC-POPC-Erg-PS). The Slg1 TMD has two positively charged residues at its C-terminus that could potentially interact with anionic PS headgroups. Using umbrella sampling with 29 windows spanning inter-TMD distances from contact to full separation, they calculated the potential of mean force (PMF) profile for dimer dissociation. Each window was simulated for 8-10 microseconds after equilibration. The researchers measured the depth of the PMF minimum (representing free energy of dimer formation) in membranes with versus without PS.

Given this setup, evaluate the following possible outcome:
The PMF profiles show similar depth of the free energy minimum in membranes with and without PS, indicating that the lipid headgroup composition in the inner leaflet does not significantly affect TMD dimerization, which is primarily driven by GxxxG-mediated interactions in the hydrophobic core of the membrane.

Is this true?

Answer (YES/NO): YES